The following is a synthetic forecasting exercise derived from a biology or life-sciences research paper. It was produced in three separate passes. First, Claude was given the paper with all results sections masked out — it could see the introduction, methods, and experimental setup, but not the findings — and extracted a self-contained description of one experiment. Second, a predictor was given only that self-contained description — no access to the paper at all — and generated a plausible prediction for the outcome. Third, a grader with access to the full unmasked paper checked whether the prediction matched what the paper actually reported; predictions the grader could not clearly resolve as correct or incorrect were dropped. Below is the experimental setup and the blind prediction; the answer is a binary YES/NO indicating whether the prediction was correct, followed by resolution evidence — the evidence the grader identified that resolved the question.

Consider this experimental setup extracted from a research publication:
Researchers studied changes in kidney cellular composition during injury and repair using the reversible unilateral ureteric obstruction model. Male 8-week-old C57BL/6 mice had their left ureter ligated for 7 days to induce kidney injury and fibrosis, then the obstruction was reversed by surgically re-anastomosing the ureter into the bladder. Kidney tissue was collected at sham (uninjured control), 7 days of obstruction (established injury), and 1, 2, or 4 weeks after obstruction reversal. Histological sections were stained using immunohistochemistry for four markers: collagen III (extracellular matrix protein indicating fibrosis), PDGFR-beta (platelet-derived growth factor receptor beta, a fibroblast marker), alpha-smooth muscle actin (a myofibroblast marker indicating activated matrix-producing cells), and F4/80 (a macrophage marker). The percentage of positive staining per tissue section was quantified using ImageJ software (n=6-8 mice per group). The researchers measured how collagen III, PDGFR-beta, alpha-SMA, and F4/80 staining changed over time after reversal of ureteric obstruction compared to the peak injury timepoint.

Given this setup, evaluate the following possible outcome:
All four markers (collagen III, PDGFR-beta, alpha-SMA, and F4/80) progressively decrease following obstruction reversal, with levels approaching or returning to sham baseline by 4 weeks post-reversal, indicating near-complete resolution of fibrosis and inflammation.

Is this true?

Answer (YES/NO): NO